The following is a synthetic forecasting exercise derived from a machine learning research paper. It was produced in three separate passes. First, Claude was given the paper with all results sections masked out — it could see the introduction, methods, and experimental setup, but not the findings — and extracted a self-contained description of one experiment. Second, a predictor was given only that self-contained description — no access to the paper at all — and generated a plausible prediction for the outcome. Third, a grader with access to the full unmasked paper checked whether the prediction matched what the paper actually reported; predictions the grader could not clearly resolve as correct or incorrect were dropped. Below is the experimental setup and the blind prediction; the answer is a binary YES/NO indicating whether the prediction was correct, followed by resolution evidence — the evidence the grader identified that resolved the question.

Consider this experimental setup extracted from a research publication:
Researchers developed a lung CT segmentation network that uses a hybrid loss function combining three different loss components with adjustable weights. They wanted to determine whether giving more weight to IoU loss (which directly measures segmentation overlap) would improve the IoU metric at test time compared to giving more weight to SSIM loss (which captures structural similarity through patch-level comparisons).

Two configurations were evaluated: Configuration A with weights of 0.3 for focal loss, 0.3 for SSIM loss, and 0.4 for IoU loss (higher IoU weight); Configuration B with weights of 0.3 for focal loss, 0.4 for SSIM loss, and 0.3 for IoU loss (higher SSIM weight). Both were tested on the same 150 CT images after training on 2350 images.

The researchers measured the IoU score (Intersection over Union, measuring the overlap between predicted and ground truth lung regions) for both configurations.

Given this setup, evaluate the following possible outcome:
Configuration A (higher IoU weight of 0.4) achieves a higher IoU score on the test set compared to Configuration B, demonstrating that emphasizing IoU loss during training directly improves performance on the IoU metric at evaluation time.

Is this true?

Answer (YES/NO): NO